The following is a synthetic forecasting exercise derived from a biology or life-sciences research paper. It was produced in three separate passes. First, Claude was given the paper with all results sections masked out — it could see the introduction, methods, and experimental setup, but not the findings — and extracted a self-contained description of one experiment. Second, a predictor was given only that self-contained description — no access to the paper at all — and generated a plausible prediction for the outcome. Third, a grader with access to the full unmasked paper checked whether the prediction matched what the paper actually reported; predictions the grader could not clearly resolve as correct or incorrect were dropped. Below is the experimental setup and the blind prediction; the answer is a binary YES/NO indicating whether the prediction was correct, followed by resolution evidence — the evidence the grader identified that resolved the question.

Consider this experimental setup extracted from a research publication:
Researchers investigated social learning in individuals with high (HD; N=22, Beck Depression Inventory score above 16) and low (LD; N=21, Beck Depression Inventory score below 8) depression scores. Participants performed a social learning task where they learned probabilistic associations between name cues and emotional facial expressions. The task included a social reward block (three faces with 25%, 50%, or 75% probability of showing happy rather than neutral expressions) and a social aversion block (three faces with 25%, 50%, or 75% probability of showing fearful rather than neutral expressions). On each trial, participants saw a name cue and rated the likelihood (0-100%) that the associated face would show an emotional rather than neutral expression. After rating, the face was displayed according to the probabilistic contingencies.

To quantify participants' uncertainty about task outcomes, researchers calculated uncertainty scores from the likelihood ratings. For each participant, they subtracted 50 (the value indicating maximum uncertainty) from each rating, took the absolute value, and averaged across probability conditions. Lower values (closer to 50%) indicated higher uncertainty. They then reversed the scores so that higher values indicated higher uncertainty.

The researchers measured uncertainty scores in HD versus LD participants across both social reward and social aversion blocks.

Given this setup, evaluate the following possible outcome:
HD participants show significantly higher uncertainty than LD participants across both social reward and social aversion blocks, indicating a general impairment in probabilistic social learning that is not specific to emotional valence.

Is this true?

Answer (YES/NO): NO